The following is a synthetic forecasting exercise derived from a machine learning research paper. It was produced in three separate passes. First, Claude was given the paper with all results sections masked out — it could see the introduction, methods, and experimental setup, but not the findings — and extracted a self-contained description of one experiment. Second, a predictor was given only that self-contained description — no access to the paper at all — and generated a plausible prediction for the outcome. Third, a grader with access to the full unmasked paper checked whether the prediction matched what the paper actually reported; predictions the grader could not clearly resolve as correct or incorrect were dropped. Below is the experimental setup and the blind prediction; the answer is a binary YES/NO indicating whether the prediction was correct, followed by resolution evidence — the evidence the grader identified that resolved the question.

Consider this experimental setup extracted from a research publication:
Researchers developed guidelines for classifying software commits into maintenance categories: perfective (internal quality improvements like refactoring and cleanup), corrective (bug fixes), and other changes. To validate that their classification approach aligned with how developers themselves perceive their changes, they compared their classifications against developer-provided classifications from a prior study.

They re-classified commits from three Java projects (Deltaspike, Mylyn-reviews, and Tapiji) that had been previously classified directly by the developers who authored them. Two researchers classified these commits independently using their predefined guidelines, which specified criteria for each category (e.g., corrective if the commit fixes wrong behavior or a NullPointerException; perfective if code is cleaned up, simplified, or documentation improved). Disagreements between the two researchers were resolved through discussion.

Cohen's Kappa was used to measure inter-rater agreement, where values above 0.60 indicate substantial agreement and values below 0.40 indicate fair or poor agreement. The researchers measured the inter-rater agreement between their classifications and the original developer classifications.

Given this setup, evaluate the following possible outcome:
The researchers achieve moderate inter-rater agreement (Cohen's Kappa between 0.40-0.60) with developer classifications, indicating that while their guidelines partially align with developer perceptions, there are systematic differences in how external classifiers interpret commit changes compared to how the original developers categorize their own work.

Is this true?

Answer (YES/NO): NO